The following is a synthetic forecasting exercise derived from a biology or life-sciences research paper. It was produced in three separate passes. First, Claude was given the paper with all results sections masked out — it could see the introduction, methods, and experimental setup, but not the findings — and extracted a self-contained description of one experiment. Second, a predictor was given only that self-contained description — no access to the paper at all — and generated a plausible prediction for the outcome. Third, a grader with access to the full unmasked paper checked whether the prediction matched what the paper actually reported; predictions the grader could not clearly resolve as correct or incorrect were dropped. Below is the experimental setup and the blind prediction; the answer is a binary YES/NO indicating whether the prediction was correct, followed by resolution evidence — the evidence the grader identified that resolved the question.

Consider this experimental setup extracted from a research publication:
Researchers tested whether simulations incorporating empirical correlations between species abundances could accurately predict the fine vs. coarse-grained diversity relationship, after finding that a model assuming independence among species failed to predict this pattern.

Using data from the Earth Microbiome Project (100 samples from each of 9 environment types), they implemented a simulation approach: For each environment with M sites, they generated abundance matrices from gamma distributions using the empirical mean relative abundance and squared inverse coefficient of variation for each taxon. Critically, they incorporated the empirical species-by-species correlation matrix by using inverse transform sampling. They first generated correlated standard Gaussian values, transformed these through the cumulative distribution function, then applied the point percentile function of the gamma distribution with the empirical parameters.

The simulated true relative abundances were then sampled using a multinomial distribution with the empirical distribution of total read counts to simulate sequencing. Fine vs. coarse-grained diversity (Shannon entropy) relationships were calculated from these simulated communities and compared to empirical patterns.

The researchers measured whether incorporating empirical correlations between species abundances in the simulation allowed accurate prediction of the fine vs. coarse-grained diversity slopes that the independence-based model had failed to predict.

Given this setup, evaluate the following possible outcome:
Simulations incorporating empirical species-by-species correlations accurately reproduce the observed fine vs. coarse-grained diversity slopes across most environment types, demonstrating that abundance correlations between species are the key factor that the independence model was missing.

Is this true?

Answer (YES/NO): YES